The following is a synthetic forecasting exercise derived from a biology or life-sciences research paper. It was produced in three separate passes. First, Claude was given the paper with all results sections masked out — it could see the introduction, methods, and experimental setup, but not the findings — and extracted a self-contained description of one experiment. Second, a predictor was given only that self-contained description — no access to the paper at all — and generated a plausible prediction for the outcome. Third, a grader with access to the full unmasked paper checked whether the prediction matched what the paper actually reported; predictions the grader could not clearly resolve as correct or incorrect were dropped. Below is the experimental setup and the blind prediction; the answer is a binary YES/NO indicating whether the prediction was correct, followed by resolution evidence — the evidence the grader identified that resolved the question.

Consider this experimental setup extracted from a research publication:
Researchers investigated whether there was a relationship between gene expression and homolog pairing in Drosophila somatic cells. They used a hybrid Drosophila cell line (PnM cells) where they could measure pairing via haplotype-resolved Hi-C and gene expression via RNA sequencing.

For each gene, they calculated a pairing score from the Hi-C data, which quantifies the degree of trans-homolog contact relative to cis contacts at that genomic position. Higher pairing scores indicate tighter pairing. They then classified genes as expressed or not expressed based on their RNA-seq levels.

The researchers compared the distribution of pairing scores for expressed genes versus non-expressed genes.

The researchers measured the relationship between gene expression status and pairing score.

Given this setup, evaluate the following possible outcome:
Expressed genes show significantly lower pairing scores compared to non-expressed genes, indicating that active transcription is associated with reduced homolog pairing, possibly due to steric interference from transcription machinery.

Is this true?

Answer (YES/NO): NO